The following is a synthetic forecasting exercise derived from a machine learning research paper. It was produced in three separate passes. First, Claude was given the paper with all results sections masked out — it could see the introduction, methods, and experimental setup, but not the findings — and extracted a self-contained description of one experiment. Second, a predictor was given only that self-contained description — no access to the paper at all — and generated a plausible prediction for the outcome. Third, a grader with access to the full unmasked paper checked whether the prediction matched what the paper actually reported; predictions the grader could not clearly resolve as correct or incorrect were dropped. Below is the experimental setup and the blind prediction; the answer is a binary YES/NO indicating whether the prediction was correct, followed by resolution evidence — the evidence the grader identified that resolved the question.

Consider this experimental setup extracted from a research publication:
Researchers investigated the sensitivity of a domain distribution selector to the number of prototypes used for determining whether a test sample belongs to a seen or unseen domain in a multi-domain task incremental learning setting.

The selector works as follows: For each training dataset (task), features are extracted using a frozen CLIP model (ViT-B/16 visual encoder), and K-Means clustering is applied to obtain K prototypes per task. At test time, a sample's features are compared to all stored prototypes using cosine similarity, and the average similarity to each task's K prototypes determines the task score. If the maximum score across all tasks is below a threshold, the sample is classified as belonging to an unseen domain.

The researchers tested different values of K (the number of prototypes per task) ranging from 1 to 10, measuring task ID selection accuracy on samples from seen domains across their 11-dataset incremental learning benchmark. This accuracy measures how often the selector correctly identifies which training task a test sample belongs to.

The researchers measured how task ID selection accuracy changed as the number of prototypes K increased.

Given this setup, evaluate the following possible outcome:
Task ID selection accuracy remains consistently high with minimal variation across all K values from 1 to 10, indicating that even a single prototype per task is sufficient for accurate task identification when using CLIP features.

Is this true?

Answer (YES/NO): NO